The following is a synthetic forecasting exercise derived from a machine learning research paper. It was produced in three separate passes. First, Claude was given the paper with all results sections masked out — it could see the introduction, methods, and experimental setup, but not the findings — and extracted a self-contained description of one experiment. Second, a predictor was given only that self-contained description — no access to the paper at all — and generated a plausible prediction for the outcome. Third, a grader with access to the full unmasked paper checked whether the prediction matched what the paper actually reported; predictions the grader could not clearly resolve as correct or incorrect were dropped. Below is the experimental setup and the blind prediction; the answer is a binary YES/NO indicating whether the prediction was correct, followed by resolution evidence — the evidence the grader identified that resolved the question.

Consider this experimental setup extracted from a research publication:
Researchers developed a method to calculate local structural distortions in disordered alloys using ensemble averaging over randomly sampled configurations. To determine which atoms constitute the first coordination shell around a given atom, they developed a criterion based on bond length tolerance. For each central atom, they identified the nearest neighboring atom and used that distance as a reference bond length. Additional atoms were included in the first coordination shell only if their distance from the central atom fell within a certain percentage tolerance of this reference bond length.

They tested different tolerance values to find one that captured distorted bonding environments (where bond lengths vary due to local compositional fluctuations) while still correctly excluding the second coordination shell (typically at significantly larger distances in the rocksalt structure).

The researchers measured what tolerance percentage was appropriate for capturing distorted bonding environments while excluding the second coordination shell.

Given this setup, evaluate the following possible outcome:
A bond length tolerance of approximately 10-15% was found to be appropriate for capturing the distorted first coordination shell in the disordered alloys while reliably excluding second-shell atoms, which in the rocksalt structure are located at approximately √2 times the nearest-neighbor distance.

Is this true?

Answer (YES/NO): NO